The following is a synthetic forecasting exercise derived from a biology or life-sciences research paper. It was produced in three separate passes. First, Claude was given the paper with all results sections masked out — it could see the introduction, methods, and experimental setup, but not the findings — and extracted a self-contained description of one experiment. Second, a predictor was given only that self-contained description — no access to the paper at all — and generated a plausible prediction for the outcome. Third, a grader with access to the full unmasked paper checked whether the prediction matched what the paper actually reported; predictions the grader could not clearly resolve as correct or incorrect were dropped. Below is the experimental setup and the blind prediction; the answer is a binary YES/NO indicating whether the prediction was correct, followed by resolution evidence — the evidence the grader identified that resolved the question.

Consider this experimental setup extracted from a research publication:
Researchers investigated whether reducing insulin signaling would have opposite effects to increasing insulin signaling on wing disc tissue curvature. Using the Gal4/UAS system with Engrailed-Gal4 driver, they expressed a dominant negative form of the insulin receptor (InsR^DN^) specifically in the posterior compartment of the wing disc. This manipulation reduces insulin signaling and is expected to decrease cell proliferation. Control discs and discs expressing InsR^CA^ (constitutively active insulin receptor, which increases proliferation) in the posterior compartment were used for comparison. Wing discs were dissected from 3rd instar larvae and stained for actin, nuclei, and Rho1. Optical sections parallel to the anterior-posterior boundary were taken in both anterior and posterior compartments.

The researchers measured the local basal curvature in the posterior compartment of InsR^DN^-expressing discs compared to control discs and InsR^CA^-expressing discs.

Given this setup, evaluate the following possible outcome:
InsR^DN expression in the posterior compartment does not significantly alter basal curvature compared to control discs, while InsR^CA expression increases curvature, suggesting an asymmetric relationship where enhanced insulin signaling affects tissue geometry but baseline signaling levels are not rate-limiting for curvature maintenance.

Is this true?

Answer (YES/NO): NO